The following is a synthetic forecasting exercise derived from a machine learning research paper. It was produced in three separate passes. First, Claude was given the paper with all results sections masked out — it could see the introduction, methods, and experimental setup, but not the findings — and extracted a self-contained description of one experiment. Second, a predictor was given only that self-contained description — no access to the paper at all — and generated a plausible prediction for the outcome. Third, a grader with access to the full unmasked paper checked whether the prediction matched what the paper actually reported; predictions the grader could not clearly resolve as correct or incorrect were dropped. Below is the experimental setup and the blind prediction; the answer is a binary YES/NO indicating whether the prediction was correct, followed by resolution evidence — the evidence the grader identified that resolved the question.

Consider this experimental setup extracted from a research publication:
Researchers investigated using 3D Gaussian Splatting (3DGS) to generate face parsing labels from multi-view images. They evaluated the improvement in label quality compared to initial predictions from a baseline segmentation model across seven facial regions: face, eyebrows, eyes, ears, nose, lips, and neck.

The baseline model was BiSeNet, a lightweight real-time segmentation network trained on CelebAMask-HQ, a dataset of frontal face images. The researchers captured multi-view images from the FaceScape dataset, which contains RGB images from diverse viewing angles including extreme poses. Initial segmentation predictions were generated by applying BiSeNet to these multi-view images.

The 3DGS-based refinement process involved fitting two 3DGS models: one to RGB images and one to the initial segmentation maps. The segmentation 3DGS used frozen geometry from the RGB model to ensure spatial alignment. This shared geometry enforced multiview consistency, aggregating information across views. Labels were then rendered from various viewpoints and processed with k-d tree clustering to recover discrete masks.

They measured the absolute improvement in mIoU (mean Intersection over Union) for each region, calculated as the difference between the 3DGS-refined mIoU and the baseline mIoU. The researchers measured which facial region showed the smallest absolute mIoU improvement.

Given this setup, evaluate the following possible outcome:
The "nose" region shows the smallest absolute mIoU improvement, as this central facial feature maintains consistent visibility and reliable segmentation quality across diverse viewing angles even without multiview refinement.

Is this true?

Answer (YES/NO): NO